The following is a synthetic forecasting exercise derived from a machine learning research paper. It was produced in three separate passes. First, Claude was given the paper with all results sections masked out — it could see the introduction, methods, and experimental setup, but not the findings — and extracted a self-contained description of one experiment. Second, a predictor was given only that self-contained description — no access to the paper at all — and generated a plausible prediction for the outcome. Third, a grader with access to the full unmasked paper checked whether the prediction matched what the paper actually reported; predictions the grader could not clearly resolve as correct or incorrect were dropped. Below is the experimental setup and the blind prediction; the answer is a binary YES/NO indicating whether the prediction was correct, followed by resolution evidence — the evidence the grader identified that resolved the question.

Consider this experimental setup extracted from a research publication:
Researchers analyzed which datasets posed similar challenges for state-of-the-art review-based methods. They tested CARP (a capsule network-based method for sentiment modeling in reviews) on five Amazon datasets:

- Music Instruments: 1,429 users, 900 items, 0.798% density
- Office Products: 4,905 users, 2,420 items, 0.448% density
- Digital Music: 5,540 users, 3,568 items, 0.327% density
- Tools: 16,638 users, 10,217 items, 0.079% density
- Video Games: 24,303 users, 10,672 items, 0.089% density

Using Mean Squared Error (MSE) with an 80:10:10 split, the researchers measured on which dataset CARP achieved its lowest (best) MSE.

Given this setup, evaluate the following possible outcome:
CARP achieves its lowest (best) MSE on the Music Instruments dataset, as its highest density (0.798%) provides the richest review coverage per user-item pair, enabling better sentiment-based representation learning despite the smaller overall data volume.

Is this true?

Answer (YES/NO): NO